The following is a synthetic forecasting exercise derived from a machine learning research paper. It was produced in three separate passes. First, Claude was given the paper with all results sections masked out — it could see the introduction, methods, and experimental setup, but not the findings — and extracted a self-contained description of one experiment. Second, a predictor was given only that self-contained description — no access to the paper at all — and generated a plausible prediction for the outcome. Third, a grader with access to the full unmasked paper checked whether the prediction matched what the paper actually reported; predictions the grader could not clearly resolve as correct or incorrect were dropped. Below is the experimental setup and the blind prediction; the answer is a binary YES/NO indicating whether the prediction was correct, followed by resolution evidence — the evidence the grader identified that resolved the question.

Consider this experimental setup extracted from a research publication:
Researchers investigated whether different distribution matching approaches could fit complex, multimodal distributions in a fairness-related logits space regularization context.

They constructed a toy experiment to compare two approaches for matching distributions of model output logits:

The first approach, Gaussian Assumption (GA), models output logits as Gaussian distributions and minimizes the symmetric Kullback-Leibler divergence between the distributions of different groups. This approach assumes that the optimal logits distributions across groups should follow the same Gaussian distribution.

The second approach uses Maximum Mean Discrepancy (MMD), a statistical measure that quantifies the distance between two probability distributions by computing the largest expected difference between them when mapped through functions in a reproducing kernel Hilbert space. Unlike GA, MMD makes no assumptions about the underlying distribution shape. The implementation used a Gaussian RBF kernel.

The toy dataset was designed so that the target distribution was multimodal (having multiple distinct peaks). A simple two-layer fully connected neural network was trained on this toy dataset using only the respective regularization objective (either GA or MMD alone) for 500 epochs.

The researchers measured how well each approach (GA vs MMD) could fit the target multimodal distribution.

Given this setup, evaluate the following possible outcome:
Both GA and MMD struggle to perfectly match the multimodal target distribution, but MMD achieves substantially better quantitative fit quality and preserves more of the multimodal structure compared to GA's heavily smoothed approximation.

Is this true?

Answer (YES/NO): NO